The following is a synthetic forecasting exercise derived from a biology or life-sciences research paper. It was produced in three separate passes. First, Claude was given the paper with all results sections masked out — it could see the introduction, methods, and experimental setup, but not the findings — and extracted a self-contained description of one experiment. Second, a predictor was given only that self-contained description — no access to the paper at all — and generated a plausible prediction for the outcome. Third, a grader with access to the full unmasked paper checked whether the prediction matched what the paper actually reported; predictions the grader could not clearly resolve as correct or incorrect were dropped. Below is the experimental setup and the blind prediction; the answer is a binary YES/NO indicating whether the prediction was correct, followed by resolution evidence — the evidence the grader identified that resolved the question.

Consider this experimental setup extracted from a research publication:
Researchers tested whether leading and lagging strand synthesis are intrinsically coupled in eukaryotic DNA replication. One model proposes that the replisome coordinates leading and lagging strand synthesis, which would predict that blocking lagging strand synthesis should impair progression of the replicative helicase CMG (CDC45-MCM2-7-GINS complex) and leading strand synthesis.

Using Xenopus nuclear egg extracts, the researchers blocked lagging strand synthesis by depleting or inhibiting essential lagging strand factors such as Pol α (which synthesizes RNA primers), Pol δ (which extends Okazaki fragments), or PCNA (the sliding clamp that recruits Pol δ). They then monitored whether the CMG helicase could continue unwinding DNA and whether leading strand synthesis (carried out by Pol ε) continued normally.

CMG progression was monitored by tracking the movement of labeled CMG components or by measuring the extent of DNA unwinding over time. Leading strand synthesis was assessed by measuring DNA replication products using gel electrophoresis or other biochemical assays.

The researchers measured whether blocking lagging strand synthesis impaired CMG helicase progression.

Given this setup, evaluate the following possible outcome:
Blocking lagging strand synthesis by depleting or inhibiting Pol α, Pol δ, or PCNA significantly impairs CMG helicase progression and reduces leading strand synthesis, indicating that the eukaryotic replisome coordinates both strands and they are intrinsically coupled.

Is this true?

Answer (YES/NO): NO